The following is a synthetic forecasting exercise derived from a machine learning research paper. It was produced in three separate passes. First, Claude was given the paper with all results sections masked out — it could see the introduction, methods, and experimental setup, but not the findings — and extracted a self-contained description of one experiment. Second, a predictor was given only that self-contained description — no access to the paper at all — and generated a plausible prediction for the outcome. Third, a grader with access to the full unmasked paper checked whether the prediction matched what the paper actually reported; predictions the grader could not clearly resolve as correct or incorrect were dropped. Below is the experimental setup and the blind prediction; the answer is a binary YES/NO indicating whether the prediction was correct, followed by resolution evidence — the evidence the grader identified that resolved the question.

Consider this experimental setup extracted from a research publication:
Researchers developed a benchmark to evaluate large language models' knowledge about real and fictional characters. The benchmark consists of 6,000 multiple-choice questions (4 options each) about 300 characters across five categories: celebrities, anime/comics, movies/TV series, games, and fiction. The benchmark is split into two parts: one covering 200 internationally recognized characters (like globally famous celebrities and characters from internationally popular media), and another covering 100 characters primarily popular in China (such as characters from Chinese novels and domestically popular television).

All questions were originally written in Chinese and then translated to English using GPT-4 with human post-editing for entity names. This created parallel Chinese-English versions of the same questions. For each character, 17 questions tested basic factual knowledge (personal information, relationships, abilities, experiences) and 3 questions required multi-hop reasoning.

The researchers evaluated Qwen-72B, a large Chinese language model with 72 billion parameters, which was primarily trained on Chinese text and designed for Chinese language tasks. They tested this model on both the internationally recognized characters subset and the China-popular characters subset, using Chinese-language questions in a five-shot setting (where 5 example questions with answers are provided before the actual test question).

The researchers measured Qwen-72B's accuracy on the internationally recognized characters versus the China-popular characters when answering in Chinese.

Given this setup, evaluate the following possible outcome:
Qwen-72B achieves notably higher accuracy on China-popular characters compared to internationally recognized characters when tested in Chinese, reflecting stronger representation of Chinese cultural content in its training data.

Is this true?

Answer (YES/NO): NO